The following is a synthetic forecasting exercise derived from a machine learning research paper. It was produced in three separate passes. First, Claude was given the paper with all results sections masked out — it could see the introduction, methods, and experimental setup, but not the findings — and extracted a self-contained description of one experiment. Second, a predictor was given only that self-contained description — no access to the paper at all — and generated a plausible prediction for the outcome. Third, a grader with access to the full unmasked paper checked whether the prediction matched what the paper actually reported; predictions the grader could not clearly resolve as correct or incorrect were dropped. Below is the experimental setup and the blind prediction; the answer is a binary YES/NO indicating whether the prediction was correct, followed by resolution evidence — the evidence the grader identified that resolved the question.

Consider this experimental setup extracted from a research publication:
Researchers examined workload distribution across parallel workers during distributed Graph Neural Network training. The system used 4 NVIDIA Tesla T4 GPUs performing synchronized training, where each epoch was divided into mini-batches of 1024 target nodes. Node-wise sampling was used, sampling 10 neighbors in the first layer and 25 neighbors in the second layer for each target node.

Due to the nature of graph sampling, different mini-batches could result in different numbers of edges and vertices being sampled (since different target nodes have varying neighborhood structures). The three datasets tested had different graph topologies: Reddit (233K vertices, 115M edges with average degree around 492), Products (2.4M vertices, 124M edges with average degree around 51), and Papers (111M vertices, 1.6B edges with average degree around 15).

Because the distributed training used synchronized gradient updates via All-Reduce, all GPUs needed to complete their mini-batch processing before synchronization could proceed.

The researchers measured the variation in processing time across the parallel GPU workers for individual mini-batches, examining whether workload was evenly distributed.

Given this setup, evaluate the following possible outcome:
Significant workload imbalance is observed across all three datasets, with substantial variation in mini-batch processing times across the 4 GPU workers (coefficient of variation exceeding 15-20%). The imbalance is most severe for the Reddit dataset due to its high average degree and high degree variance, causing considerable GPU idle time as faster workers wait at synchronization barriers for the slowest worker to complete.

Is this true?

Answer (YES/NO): NO